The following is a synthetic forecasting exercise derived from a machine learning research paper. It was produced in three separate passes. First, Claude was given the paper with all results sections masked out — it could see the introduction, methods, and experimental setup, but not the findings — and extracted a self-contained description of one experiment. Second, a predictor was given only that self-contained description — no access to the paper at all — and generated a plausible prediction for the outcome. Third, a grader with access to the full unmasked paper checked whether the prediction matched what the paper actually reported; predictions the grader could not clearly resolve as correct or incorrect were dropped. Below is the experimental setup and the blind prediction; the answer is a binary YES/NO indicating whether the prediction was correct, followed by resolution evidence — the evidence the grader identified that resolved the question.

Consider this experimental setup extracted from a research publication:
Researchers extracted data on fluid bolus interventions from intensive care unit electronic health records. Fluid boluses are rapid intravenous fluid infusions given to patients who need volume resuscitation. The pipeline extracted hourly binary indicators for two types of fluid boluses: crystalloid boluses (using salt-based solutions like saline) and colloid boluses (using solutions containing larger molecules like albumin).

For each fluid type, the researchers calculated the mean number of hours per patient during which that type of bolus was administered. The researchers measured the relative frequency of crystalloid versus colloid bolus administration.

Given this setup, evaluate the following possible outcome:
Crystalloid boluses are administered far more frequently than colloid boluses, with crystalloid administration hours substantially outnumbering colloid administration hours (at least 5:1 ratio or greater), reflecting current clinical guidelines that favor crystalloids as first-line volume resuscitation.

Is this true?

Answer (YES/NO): YES